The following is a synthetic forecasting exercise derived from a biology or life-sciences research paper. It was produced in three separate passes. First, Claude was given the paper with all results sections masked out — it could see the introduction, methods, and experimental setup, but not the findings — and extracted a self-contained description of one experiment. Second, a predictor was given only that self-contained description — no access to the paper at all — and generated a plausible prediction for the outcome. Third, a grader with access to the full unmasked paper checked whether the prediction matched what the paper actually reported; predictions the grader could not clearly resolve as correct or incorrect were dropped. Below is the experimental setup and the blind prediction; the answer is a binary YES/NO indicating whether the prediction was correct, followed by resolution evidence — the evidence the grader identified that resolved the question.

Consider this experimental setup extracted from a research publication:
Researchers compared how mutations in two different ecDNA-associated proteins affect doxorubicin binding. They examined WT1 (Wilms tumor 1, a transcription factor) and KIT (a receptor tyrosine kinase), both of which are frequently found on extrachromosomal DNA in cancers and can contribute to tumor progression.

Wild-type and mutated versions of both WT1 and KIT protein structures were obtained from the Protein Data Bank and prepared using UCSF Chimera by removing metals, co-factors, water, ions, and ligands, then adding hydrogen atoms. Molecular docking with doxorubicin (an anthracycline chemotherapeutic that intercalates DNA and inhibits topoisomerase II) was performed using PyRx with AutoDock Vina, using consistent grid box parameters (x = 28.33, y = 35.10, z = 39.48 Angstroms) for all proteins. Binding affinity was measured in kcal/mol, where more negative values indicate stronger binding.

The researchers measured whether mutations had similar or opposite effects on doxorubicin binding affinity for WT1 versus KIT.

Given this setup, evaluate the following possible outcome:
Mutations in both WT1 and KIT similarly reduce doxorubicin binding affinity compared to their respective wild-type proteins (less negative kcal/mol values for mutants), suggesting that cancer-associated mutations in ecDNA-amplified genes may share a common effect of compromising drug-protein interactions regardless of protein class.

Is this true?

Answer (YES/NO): NO